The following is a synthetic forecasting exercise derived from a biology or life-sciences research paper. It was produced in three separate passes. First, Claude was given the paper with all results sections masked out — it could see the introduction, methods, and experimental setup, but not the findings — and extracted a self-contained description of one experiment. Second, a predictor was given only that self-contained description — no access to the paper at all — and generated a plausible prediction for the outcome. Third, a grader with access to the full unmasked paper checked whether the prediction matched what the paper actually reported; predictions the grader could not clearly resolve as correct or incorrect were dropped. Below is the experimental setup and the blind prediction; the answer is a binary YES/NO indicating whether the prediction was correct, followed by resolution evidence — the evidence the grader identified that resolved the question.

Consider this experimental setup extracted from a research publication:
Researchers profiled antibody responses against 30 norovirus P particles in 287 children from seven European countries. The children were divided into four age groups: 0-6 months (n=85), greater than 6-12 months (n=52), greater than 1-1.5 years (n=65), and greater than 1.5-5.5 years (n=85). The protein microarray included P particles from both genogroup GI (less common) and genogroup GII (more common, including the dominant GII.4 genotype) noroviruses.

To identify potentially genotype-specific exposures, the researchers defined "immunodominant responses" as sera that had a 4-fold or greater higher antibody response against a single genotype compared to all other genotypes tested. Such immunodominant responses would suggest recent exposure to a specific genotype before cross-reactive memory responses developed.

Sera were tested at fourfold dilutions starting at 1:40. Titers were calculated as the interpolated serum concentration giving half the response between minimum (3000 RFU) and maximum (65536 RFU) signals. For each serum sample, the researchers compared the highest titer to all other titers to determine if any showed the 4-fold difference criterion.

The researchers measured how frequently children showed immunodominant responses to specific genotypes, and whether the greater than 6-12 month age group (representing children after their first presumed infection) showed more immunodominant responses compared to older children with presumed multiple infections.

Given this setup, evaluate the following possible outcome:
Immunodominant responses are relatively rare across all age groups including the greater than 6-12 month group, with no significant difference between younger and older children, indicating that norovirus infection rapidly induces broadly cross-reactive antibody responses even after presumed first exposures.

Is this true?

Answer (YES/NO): NO